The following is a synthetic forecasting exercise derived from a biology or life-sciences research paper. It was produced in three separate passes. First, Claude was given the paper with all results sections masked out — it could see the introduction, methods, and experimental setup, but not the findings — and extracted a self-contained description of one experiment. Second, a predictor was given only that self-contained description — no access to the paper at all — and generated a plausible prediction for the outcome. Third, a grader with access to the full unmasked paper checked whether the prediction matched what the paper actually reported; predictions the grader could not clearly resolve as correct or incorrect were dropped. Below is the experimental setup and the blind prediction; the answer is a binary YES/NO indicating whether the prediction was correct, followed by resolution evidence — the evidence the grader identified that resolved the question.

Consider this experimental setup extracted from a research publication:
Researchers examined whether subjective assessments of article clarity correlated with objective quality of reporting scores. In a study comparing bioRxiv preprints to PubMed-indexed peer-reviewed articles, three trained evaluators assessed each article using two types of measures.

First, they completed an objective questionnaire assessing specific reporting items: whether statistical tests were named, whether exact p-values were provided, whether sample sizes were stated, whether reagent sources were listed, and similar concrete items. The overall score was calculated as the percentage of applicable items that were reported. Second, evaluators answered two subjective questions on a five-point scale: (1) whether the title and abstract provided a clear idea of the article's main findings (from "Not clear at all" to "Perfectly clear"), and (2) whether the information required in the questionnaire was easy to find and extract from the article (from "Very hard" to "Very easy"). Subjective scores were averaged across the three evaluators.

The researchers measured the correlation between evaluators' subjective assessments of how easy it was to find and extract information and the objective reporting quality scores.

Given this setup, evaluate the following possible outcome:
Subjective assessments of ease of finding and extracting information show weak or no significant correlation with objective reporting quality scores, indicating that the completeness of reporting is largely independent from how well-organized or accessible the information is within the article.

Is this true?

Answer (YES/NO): NO